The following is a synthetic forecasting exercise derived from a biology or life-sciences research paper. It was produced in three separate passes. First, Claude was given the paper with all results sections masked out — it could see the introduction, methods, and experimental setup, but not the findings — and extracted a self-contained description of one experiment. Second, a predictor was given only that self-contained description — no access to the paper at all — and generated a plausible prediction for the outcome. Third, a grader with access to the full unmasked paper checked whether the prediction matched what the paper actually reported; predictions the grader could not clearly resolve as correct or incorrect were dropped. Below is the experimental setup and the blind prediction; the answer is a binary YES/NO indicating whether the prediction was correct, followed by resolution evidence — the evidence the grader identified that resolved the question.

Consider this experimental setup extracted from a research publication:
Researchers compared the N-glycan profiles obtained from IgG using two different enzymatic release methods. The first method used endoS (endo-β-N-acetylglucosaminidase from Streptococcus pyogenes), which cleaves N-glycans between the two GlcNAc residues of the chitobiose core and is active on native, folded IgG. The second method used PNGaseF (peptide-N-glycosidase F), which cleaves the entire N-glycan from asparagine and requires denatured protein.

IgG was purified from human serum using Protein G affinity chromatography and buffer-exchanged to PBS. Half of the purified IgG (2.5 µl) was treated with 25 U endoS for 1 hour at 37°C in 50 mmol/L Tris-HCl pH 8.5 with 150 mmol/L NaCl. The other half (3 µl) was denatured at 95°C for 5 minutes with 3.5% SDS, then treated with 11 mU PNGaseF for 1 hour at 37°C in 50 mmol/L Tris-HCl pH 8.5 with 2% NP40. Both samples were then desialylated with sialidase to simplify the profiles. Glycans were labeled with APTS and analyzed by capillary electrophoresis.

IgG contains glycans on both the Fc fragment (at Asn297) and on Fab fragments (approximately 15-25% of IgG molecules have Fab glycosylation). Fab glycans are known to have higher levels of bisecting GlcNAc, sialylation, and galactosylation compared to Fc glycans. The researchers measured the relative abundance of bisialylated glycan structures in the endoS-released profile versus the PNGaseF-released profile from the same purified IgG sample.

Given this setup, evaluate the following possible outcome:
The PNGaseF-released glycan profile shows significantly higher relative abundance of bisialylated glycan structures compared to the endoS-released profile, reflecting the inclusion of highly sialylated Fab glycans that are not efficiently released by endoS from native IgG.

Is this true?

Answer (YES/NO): YES